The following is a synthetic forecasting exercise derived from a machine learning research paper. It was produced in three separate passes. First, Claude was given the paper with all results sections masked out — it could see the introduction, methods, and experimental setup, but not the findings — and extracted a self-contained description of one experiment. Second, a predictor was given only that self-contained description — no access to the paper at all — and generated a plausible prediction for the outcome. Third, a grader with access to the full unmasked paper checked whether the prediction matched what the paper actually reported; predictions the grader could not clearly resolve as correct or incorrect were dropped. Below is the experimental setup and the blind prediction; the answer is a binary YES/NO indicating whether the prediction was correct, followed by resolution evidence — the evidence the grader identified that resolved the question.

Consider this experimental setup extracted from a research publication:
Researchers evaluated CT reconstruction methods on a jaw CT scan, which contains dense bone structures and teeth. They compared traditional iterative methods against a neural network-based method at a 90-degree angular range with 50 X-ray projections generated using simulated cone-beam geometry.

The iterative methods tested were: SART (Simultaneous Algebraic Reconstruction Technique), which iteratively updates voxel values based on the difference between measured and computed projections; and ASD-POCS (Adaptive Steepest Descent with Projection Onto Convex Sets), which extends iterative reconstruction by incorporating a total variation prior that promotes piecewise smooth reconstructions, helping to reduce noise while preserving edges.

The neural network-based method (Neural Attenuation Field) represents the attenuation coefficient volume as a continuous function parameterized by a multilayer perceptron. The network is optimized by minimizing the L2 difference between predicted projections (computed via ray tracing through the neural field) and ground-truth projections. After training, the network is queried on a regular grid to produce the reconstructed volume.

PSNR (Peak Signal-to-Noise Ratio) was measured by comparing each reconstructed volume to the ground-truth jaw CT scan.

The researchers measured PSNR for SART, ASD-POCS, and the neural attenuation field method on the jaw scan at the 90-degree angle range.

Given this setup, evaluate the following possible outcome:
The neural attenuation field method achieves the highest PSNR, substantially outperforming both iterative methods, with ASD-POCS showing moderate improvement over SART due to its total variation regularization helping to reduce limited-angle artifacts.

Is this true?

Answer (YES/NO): NO